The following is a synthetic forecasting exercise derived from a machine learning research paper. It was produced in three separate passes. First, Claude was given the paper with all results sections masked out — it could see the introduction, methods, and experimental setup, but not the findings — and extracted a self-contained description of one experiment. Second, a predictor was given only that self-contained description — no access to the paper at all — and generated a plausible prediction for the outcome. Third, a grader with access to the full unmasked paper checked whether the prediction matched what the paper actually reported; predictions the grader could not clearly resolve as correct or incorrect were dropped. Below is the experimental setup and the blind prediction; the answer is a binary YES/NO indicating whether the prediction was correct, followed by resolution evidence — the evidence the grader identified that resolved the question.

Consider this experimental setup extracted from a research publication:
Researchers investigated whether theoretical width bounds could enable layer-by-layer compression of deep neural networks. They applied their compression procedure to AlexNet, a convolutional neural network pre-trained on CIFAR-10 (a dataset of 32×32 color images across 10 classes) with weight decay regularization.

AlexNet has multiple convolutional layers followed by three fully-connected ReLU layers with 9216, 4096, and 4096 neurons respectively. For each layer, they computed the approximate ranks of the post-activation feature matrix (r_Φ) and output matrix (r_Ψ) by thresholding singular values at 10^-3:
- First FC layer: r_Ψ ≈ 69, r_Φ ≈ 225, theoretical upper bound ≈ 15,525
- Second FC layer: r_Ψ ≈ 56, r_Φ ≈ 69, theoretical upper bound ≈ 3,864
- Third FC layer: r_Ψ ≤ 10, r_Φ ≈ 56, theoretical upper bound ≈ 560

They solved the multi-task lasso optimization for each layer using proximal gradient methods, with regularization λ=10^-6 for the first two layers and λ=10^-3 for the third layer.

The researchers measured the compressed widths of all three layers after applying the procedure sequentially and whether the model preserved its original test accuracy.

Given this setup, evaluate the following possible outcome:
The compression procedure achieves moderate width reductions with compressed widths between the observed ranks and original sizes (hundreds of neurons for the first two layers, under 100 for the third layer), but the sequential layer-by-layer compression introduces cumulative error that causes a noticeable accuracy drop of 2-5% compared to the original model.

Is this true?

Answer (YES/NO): NO